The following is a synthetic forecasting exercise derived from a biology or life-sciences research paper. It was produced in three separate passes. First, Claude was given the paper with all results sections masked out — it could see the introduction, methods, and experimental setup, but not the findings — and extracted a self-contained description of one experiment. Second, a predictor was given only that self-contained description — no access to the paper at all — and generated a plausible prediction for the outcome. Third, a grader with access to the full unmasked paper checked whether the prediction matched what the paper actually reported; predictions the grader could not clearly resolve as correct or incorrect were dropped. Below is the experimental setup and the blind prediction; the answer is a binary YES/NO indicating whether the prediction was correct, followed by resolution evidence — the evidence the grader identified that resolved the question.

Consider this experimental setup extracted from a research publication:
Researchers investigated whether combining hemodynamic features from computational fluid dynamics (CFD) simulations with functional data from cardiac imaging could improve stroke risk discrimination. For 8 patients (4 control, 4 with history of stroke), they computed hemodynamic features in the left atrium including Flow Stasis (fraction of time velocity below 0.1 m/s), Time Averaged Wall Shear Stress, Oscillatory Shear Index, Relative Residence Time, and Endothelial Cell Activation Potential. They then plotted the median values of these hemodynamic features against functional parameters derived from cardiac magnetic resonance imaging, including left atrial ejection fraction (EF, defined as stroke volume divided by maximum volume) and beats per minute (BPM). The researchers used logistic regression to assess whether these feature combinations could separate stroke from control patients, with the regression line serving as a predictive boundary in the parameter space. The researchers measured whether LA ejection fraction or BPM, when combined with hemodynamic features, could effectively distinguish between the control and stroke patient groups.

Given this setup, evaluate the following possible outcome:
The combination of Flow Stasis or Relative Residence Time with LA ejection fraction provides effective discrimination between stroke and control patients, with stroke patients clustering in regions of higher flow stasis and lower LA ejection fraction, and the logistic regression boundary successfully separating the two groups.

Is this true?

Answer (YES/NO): NO